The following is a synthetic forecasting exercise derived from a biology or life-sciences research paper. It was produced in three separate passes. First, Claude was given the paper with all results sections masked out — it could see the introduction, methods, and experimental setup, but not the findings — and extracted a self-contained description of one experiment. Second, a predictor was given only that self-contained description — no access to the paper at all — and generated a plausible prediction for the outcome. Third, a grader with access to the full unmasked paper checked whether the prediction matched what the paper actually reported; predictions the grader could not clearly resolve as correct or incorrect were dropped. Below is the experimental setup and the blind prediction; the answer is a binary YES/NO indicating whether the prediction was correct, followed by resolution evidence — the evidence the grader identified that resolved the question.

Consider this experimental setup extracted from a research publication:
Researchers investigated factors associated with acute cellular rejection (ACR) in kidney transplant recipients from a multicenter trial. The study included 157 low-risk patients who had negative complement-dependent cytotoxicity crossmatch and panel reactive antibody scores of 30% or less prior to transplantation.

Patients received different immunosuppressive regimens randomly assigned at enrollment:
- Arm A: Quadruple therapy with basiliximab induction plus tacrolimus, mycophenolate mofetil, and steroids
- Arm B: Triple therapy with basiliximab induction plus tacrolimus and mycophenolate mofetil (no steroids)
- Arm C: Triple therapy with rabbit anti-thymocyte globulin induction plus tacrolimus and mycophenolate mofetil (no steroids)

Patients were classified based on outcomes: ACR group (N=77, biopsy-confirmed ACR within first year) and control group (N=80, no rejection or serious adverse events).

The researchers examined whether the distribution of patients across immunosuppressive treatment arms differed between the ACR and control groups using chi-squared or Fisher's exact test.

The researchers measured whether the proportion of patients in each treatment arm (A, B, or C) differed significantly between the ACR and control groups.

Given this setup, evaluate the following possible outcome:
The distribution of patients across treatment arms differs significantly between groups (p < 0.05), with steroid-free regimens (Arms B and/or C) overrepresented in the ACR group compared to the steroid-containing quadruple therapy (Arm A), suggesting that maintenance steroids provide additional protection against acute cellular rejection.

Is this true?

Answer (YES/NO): NO